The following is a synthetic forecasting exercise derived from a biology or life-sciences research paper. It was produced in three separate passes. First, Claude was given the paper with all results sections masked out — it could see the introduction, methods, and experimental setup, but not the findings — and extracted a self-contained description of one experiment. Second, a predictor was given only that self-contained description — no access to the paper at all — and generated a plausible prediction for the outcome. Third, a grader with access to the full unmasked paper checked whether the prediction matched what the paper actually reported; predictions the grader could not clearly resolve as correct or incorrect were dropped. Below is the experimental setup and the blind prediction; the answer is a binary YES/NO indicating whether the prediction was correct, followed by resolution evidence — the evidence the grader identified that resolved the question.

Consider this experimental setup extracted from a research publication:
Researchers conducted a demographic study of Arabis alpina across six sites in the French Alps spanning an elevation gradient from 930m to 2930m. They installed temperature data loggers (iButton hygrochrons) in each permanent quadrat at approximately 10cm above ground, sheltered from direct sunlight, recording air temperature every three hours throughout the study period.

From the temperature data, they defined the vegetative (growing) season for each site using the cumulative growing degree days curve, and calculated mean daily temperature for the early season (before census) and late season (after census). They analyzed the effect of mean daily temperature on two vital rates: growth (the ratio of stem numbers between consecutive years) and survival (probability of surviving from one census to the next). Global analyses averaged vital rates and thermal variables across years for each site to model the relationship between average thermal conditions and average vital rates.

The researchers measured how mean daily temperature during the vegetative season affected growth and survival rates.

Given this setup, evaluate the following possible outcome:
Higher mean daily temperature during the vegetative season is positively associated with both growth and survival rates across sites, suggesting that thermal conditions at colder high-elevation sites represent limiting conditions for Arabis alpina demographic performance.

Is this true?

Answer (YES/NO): NO